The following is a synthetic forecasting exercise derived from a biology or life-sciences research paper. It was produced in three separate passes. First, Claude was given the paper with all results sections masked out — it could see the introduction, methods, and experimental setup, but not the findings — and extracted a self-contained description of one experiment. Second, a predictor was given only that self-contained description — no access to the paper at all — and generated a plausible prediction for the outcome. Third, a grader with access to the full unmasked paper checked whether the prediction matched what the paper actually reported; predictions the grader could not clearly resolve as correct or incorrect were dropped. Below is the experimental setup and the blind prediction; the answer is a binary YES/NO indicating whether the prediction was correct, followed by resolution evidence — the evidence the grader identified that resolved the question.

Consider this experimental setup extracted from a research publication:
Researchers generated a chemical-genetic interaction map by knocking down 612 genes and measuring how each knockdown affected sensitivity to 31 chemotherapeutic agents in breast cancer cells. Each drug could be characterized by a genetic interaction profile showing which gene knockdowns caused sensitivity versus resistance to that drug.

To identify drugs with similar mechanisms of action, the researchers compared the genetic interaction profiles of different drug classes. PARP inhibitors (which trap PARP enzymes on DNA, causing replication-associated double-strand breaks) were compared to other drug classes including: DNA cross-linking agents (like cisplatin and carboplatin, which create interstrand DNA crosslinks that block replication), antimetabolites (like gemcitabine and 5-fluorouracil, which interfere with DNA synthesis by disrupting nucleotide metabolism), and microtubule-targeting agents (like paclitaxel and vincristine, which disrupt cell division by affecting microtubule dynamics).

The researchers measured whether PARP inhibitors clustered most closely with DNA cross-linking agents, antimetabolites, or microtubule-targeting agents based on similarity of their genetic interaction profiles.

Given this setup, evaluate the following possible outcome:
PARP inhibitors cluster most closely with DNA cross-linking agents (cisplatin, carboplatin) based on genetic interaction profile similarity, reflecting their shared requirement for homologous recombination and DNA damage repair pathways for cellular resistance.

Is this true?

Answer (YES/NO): YES